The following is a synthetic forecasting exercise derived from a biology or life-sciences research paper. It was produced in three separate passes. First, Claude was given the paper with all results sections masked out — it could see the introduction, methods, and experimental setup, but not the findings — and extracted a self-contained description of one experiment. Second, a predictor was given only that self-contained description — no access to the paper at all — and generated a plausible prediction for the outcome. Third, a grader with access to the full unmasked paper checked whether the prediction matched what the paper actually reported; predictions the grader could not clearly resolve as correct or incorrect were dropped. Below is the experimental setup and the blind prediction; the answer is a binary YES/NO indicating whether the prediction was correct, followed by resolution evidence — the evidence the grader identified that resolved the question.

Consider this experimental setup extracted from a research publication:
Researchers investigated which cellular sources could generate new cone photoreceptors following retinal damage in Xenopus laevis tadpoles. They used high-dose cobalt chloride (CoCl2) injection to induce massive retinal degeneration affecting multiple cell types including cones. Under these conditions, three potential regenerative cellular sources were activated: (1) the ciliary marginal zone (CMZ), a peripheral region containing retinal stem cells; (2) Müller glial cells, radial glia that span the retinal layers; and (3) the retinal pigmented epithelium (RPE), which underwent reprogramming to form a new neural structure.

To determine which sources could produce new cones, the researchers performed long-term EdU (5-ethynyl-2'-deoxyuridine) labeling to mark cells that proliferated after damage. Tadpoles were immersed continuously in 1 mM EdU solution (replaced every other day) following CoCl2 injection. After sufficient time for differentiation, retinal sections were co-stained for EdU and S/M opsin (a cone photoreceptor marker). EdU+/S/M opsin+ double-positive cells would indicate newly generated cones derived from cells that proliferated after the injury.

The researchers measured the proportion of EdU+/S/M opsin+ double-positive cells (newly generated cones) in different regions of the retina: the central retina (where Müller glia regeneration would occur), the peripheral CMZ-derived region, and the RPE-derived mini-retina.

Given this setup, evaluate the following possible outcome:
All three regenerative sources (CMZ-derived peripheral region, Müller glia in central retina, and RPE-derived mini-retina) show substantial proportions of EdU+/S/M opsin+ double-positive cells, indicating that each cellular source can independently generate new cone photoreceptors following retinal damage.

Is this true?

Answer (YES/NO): NO